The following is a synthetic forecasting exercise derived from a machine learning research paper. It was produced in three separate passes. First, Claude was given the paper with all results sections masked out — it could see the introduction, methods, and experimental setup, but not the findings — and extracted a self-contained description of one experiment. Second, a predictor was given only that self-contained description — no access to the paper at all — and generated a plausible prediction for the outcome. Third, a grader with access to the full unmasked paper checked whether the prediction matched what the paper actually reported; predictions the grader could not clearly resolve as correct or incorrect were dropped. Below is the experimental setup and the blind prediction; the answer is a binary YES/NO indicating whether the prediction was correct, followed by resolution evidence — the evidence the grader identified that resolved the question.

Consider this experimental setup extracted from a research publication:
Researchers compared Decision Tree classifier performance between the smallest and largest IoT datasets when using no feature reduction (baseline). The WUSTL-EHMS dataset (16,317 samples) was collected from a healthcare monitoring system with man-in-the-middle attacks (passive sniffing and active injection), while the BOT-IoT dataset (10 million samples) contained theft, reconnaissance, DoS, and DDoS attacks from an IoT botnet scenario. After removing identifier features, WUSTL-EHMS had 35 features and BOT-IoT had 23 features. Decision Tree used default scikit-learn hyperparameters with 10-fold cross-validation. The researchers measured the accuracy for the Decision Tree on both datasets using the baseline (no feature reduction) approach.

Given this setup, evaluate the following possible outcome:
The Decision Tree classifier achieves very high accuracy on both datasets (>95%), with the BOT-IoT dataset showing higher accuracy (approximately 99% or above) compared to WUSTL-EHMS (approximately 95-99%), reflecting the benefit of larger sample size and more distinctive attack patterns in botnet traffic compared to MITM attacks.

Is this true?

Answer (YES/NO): NO